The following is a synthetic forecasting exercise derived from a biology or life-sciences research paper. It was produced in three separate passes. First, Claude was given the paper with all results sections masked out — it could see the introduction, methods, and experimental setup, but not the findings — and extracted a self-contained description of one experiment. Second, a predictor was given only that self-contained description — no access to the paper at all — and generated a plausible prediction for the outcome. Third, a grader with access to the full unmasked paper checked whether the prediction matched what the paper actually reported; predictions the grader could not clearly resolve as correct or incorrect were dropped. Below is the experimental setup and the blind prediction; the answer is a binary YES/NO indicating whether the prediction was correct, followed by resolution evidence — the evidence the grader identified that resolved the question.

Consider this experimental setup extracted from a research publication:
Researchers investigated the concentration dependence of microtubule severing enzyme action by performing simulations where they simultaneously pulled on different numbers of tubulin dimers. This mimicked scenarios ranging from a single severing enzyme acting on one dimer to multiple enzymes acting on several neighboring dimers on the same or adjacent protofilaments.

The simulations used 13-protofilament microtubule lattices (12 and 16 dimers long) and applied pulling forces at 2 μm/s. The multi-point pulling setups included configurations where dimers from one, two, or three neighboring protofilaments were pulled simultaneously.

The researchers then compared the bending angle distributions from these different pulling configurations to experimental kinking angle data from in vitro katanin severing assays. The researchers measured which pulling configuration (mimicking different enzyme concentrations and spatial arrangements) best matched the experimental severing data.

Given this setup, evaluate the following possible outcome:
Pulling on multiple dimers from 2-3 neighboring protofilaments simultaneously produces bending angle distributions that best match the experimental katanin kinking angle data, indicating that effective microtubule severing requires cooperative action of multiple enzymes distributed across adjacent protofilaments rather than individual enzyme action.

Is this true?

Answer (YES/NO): YES